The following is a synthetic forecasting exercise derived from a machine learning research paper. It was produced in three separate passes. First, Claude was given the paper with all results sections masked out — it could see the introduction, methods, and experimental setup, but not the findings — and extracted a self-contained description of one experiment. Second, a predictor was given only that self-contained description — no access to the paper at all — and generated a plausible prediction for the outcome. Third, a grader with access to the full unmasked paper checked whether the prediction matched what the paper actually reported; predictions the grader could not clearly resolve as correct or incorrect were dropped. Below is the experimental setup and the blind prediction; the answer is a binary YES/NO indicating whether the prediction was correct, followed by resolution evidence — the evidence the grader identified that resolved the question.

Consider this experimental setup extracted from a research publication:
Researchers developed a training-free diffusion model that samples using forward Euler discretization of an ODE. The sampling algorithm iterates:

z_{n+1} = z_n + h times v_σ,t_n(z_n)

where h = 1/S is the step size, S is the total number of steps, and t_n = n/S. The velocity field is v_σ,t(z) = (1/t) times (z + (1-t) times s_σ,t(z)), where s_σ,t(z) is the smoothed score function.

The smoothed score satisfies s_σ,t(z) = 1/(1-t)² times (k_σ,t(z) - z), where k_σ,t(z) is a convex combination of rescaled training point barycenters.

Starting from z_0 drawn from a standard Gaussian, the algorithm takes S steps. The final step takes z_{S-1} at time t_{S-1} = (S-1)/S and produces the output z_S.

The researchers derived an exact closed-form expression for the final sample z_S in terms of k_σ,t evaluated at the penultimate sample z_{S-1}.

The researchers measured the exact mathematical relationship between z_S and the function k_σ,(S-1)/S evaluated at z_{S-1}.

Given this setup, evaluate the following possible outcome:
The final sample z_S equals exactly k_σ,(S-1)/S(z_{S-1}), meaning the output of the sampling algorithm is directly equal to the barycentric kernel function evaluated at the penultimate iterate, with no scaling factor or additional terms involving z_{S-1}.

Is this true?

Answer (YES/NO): NO